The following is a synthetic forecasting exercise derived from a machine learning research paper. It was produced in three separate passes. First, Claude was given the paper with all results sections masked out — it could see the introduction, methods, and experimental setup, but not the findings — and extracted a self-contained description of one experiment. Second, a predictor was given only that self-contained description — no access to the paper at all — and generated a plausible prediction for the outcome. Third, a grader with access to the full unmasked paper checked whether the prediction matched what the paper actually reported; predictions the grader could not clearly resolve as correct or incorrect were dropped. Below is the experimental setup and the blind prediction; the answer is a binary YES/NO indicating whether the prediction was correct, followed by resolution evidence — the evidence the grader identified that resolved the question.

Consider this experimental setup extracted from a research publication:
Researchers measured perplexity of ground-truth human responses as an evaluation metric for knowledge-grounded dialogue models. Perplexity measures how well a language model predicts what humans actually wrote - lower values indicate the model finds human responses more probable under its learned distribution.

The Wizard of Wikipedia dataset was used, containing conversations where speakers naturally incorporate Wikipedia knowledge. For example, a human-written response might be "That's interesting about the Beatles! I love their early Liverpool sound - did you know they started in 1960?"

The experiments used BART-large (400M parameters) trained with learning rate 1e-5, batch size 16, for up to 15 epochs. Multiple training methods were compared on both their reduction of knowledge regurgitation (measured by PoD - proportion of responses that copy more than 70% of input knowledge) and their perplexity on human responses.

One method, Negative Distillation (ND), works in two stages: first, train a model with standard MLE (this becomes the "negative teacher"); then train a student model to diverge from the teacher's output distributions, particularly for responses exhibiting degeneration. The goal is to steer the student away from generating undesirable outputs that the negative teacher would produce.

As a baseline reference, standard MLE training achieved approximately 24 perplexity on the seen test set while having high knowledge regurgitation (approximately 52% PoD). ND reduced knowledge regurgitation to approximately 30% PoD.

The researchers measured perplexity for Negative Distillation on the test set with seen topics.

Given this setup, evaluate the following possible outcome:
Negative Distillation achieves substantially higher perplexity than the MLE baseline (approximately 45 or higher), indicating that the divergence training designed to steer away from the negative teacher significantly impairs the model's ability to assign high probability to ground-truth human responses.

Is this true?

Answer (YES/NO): YES